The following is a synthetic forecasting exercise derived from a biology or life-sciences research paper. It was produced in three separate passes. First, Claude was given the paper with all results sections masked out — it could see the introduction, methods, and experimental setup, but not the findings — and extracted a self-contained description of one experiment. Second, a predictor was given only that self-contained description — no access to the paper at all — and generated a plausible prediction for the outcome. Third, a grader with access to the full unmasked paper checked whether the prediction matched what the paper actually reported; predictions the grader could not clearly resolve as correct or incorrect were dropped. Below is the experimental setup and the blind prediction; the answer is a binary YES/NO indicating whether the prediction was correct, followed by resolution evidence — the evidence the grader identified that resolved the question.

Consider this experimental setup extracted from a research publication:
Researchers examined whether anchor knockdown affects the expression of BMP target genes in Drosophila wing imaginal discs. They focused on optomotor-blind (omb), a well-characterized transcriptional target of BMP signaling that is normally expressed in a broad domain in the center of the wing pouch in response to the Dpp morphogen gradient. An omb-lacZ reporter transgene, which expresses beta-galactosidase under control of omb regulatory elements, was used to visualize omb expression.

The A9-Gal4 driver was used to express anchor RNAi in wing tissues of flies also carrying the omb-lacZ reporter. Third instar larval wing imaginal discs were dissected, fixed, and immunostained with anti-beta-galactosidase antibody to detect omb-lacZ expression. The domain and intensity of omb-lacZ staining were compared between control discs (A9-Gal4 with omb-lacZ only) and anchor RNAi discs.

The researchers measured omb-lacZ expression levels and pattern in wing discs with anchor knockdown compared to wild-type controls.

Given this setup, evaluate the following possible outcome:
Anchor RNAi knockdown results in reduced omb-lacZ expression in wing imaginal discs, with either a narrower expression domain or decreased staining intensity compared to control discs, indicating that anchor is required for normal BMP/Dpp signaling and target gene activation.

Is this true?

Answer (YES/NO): NO